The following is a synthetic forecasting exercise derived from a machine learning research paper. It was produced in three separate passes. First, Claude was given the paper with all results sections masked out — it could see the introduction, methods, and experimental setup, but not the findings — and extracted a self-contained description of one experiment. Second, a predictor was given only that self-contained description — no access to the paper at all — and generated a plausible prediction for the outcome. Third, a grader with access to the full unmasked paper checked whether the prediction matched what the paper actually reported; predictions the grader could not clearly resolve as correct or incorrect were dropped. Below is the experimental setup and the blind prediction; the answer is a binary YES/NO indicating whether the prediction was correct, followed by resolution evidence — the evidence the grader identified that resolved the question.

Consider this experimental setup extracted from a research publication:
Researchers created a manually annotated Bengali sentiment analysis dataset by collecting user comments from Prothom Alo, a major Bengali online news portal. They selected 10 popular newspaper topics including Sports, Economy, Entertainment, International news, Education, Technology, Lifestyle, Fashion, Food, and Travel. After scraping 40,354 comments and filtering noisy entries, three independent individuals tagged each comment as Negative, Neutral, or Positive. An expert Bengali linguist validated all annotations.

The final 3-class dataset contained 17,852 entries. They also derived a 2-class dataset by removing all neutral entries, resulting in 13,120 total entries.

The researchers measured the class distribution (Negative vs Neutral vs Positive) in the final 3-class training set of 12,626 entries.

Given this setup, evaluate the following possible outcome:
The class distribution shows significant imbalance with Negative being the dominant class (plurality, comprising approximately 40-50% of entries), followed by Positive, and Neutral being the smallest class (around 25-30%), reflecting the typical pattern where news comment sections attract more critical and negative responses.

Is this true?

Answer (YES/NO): YES